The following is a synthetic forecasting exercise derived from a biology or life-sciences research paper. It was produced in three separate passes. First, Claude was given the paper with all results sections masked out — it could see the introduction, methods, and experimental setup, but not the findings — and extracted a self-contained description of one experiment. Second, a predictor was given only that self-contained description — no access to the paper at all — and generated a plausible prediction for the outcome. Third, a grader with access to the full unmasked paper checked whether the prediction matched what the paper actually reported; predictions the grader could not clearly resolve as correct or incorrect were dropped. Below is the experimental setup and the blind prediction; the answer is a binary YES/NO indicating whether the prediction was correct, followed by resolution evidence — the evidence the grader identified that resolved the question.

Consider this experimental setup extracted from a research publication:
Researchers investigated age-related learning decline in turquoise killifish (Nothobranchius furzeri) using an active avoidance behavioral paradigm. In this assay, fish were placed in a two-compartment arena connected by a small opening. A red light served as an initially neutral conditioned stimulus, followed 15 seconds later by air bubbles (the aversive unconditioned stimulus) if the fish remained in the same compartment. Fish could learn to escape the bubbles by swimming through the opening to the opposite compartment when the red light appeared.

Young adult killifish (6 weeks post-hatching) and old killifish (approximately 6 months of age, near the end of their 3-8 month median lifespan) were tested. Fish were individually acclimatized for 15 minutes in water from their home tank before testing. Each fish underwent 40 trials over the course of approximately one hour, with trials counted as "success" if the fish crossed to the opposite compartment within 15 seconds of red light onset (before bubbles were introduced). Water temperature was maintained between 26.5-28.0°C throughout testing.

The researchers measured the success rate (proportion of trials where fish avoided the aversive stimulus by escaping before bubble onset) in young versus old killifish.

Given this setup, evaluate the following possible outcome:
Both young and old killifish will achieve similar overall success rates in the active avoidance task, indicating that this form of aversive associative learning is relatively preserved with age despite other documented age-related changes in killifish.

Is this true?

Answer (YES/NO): NO